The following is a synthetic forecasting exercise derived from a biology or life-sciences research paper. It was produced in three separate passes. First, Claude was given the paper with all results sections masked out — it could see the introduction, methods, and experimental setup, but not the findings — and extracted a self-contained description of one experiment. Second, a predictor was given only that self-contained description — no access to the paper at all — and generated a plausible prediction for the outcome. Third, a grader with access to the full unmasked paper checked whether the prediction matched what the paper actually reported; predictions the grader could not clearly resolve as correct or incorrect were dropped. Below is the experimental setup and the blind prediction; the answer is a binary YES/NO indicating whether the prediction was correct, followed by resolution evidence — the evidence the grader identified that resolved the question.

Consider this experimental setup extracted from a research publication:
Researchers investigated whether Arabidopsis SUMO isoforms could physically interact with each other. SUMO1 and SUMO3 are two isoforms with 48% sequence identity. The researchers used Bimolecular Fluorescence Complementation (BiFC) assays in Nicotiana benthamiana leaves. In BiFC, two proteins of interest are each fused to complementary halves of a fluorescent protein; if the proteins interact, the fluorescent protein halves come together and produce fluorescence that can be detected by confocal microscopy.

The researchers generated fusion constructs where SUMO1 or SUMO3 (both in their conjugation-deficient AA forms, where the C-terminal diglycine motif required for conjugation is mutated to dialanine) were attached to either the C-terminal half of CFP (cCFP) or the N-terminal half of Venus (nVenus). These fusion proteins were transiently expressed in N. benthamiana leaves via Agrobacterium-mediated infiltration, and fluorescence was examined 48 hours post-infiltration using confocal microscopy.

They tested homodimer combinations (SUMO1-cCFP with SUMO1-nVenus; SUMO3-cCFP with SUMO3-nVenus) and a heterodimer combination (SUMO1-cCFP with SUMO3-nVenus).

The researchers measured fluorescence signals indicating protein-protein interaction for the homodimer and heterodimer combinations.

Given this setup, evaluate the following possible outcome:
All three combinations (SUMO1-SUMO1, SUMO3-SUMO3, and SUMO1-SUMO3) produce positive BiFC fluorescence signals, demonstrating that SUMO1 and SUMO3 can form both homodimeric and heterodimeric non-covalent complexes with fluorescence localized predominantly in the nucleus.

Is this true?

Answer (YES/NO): NO